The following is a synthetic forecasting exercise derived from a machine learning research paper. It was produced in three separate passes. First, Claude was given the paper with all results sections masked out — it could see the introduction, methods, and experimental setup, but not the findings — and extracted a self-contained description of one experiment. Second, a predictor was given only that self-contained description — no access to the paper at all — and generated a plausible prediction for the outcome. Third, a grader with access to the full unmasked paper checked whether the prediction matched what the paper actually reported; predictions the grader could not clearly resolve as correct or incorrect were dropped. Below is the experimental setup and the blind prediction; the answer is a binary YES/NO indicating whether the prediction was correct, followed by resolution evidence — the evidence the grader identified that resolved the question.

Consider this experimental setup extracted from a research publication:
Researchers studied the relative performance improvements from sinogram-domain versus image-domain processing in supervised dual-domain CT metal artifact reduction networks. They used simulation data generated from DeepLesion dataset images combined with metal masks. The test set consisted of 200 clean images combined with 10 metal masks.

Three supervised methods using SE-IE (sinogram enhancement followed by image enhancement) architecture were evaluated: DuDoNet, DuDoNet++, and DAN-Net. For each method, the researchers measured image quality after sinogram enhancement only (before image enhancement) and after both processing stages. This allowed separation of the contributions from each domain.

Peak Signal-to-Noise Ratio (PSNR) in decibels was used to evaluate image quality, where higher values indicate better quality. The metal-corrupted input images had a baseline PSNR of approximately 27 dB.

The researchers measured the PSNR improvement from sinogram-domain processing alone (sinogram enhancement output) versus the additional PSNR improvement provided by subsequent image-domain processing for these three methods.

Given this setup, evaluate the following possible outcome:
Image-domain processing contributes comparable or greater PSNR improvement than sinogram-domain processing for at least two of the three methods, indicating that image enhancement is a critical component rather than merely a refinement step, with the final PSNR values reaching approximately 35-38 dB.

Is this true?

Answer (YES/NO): NO